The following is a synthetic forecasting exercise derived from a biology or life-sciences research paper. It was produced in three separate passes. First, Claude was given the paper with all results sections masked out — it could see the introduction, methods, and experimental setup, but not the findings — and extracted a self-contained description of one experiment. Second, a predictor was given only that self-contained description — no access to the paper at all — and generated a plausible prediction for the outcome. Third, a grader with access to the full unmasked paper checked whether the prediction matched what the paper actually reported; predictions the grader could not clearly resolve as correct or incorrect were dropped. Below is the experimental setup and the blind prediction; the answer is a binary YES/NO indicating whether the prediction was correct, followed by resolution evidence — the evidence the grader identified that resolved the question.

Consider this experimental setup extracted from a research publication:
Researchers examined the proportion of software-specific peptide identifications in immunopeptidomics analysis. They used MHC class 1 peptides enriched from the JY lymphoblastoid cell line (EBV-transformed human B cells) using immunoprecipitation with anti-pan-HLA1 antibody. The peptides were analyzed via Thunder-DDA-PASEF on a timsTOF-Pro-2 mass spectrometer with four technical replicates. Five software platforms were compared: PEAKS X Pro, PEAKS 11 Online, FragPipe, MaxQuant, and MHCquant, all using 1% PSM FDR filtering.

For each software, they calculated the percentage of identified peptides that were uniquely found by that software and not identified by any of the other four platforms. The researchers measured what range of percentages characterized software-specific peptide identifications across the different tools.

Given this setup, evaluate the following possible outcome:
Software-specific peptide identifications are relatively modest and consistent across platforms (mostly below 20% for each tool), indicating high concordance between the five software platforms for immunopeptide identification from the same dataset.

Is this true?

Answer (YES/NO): YES